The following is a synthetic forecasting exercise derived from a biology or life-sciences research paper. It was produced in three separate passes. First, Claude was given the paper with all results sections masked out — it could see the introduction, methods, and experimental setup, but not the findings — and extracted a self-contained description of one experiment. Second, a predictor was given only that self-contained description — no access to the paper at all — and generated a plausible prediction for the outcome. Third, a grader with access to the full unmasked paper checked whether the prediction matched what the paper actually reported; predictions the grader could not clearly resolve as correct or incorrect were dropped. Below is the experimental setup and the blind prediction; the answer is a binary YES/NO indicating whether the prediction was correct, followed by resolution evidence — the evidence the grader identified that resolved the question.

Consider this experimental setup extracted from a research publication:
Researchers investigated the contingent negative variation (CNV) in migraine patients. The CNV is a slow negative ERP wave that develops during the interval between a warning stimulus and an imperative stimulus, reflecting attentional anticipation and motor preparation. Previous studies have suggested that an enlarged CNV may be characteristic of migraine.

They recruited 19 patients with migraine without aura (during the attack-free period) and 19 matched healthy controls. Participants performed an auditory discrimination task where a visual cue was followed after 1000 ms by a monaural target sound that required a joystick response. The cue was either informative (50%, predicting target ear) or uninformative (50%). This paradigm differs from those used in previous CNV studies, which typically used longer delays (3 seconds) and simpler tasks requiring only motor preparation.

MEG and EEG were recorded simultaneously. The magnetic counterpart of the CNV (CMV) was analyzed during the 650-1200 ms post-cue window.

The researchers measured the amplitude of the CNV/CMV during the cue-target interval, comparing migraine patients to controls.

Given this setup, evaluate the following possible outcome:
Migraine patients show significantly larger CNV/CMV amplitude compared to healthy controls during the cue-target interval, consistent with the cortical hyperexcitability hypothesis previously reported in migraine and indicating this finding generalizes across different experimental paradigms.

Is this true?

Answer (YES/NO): NO